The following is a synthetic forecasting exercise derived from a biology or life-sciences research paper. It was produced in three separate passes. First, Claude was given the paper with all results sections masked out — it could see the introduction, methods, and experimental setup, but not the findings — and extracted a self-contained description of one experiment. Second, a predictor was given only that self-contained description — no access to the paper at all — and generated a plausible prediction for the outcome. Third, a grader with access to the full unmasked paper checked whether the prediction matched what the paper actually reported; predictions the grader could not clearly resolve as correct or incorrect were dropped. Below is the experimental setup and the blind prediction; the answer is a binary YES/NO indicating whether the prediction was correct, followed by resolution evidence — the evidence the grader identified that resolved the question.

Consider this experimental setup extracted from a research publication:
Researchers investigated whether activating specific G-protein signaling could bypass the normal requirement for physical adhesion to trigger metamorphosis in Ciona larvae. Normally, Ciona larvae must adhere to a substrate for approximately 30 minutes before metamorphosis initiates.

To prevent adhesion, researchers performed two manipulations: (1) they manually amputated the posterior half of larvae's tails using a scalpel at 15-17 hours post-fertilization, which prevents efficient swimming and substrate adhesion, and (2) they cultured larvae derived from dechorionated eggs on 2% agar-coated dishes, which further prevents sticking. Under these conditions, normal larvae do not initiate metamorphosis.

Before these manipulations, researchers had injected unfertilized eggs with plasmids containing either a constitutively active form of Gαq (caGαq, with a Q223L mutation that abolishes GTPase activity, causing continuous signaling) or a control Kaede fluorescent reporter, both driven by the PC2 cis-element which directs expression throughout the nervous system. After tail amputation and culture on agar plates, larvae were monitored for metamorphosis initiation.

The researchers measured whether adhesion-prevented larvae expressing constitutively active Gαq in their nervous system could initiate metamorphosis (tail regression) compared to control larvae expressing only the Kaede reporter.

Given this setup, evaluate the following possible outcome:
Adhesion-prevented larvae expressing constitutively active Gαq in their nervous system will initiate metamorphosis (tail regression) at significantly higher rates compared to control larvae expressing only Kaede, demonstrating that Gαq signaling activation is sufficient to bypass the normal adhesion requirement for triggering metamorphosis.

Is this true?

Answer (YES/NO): YES